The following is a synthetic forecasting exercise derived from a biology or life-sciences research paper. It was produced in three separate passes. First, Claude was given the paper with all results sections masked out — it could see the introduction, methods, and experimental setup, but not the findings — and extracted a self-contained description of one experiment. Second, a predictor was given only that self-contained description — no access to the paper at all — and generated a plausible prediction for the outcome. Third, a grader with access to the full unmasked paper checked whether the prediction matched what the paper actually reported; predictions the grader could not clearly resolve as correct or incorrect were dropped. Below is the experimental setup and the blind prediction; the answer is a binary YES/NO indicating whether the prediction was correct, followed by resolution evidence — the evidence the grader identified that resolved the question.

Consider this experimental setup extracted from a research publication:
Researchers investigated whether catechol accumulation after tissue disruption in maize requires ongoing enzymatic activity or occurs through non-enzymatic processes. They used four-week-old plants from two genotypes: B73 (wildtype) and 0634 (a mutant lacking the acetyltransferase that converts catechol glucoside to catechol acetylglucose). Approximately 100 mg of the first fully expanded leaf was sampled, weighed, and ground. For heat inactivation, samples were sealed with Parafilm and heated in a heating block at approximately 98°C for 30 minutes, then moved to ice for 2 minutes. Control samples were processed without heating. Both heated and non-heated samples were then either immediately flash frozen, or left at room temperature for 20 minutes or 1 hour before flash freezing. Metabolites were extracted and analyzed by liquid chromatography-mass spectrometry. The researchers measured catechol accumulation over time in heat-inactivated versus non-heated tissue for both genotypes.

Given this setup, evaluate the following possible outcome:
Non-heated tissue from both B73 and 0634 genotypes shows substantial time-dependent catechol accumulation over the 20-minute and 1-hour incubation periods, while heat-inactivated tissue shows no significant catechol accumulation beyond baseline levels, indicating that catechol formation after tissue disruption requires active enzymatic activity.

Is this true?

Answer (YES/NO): NO